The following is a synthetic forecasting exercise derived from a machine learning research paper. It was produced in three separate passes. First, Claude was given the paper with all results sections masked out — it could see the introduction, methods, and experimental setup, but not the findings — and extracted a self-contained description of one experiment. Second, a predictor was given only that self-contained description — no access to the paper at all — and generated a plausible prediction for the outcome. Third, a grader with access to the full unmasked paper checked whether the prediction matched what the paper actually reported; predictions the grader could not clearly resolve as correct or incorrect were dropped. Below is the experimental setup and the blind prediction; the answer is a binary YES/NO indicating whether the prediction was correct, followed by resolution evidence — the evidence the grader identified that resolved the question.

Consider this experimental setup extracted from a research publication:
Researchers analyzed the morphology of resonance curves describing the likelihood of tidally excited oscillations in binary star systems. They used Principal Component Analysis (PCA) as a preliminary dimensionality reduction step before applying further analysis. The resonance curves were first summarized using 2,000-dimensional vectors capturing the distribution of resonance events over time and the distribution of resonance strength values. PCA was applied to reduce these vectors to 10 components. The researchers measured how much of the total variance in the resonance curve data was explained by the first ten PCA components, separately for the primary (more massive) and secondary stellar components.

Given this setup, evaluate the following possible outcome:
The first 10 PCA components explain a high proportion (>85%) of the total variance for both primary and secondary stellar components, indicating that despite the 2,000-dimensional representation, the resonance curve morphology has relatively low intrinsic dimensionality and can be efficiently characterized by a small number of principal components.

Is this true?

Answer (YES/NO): YES